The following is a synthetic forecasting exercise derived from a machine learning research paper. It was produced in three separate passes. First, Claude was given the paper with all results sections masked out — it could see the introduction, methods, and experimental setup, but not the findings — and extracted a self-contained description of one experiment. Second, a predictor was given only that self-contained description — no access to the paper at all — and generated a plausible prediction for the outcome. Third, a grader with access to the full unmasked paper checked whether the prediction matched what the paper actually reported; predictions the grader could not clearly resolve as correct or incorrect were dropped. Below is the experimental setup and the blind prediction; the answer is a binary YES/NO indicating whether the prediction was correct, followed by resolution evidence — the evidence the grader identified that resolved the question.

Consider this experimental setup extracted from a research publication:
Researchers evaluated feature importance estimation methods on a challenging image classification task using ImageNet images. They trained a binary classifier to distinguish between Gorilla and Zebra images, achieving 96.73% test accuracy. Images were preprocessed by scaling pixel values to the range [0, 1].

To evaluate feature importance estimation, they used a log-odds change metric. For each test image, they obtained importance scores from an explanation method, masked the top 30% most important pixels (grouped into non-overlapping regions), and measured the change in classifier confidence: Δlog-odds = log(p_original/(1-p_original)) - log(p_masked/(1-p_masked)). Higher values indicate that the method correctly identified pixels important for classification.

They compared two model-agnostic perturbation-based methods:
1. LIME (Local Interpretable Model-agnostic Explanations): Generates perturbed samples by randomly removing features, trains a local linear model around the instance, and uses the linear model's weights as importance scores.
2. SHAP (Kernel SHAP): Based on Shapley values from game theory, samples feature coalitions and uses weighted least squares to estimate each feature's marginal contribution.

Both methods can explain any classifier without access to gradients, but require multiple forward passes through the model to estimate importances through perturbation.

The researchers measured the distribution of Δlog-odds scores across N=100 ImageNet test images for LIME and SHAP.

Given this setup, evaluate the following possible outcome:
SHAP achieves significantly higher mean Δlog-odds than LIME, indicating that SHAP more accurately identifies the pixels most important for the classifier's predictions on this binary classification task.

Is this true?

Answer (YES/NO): NO